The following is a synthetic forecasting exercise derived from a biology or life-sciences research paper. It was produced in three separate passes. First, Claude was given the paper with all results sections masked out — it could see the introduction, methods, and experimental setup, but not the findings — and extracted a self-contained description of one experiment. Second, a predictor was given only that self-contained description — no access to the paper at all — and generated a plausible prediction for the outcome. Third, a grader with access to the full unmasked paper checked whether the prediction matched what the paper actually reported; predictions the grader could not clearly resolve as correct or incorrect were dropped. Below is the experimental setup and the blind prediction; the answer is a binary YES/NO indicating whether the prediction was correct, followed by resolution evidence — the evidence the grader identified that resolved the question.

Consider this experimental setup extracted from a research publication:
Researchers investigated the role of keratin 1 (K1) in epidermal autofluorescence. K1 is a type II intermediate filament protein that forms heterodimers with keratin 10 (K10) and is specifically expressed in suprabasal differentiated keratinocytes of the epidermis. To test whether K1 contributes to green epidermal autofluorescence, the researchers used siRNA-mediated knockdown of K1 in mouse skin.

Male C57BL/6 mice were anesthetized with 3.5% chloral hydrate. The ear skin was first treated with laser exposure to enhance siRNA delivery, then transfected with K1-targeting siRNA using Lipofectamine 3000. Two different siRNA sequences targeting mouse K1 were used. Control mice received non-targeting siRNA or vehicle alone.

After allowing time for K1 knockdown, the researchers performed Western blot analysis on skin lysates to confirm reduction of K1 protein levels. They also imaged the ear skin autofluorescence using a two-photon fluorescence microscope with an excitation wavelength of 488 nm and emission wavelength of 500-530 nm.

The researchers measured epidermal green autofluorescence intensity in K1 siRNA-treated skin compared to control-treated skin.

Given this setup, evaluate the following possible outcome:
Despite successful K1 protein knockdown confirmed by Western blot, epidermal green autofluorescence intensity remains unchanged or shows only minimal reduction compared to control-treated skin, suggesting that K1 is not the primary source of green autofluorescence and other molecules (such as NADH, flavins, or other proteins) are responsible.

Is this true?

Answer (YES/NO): NO